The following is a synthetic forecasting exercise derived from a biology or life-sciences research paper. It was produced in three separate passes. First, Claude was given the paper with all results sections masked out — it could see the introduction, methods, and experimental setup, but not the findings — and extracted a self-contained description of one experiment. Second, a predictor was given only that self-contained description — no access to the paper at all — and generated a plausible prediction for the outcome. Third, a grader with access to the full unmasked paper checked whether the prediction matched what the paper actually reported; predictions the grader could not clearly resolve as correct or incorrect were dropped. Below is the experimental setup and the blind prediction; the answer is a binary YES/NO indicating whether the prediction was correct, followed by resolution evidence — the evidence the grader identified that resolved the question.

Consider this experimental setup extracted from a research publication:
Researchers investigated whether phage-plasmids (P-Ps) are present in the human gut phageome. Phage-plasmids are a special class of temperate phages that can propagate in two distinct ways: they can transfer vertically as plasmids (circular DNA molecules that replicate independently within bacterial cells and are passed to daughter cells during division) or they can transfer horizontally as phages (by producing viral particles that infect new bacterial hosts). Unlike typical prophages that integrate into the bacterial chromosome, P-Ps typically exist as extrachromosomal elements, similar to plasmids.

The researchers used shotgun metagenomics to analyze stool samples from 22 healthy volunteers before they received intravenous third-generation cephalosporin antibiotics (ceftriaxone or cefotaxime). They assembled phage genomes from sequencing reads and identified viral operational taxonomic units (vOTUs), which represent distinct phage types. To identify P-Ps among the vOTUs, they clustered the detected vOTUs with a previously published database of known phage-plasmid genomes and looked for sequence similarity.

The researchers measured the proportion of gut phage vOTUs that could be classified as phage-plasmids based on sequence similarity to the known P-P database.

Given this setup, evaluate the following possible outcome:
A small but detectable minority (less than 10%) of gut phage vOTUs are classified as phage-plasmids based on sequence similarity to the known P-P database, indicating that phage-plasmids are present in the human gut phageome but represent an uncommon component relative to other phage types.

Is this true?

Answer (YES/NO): YES